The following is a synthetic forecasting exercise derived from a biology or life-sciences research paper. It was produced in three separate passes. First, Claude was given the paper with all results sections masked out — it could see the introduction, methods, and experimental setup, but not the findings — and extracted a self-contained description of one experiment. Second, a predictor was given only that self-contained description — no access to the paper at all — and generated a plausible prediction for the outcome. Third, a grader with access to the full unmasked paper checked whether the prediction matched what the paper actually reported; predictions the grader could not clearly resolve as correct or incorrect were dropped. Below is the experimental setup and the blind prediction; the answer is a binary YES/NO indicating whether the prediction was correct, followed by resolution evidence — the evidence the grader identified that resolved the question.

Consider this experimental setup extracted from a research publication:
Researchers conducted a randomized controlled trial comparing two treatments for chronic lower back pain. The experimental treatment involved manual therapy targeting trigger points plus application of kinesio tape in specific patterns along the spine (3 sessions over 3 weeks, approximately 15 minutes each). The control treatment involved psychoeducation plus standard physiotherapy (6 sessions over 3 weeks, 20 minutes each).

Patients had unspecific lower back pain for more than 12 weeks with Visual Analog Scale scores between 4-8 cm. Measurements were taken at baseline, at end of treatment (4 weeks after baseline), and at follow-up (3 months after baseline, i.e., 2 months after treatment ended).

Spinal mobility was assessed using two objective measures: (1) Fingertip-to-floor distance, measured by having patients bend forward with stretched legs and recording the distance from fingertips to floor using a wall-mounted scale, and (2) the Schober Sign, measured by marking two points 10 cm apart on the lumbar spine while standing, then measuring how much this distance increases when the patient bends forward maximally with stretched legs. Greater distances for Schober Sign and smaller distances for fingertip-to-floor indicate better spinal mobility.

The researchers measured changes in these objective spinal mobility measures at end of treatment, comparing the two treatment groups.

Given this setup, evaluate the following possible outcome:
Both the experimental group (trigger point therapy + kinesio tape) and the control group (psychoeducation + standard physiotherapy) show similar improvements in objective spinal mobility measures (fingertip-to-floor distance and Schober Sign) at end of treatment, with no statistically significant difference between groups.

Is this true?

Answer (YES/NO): NO